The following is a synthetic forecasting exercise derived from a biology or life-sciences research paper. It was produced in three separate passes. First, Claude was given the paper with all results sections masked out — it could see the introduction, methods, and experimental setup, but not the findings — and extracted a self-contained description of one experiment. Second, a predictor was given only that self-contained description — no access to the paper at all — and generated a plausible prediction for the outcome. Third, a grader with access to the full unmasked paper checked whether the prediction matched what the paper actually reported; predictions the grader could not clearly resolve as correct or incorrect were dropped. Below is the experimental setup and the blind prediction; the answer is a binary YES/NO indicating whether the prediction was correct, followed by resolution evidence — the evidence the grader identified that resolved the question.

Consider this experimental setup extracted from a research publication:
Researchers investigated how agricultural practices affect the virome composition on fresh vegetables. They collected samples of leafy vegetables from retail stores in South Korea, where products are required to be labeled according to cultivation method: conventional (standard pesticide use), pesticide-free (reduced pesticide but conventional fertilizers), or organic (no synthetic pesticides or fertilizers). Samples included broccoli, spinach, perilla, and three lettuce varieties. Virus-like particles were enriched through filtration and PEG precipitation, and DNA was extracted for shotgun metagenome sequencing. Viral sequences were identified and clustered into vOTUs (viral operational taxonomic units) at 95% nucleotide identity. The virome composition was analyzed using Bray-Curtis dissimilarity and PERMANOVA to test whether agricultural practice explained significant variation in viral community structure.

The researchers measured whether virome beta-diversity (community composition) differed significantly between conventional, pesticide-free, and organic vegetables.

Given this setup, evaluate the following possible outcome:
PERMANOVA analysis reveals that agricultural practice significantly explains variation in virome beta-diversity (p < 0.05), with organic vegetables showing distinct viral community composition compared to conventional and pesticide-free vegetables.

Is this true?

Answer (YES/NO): NO